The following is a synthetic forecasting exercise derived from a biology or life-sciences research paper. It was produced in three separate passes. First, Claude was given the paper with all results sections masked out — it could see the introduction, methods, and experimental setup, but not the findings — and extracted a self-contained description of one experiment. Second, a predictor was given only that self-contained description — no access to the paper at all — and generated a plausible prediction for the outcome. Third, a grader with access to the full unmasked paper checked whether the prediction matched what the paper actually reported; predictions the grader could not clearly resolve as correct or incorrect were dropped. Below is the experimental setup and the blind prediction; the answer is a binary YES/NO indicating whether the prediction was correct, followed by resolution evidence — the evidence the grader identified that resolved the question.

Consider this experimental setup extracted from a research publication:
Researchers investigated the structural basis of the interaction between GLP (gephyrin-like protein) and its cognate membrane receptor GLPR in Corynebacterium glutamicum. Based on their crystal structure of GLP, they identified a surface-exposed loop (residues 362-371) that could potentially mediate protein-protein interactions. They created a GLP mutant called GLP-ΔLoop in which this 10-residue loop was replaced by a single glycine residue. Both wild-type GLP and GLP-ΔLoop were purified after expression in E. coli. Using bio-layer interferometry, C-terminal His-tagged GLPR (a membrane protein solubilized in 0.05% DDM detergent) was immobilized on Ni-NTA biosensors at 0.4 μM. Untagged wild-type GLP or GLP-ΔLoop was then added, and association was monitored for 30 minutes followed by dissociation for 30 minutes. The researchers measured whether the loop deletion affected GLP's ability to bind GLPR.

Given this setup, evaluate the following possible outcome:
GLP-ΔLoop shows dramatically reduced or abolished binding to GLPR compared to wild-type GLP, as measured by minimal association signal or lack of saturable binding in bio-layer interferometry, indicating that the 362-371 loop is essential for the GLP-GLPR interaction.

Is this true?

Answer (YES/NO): YES